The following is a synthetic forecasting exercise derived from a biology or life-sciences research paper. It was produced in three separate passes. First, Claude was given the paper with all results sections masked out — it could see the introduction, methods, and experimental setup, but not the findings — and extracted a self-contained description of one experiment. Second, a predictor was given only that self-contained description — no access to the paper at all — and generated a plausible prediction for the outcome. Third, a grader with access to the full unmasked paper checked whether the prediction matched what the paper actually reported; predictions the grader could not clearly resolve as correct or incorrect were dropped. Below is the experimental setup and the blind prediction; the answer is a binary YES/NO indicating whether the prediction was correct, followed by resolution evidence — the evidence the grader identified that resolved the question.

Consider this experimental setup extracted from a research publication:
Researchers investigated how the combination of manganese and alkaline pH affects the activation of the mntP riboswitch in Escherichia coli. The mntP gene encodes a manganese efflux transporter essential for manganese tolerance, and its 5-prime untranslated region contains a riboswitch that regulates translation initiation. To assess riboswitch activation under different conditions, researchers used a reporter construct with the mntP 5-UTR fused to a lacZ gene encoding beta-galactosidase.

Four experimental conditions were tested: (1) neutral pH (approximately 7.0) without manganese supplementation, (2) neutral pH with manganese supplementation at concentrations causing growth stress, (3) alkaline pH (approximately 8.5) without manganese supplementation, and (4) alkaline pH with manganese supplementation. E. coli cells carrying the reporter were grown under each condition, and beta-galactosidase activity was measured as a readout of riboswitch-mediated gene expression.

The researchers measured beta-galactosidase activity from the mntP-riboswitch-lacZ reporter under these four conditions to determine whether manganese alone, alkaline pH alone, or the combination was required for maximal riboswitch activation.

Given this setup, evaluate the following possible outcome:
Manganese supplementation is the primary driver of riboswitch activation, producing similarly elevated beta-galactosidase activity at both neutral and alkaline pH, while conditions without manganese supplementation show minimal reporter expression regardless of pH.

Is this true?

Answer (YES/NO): NO